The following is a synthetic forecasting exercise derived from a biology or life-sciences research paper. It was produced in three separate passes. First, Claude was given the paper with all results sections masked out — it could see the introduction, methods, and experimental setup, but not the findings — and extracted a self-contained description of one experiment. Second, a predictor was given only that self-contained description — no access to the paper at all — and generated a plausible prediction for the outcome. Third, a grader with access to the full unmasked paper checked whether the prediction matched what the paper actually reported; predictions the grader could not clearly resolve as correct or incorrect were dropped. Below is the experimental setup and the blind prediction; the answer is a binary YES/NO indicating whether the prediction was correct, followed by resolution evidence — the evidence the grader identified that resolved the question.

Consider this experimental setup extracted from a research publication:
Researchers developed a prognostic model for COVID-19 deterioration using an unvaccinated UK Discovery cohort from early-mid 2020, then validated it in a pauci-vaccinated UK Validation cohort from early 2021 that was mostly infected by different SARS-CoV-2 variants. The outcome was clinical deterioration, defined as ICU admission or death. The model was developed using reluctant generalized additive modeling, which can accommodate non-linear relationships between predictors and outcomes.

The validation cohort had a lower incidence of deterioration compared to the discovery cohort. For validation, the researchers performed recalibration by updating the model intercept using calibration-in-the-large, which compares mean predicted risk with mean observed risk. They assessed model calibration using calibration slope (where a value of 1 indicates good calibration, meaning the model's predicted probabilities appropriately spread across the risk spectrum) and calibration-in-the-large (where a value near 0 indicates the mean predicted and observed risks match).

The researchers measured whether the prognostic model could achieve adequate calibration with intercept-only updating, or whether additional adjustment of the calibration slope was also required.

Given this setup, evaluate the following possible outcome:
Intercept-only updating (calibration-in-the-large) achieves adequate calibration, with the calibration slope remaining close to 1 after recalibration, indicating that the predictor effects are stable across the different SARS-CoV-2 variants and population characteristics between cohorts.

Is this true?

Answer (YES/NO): NO